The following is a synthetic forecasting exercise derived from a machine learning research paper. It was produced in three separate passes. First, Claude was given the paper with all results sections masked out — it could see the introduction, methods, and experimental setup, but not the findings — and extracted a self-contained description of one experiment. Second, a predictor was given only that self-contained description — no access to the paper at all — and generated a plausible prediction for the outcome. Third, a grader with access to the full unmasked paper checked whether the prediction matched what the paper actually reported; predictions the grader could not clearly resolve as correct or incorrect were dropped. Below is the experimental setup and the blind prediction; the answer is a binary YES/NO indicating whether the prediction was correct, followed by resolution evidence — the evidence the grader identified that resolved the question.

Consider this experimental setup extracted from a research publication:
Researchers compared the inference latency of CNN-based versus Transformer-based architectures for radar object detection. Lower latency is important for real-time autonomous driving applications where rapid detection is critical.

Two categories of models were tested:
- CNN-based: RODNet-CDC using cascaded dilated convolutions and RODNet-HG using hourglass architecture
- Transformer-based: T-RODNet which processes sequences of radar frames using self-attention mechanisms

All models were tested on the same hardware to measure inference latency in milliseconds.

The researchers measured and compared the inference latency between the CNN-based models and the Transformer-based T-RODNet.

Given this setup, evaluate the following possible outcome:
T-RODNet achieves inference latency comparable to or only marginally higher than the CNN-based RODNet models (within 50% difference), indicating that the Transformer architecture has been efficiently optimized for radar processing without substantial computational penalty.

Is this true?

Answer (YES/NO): NO